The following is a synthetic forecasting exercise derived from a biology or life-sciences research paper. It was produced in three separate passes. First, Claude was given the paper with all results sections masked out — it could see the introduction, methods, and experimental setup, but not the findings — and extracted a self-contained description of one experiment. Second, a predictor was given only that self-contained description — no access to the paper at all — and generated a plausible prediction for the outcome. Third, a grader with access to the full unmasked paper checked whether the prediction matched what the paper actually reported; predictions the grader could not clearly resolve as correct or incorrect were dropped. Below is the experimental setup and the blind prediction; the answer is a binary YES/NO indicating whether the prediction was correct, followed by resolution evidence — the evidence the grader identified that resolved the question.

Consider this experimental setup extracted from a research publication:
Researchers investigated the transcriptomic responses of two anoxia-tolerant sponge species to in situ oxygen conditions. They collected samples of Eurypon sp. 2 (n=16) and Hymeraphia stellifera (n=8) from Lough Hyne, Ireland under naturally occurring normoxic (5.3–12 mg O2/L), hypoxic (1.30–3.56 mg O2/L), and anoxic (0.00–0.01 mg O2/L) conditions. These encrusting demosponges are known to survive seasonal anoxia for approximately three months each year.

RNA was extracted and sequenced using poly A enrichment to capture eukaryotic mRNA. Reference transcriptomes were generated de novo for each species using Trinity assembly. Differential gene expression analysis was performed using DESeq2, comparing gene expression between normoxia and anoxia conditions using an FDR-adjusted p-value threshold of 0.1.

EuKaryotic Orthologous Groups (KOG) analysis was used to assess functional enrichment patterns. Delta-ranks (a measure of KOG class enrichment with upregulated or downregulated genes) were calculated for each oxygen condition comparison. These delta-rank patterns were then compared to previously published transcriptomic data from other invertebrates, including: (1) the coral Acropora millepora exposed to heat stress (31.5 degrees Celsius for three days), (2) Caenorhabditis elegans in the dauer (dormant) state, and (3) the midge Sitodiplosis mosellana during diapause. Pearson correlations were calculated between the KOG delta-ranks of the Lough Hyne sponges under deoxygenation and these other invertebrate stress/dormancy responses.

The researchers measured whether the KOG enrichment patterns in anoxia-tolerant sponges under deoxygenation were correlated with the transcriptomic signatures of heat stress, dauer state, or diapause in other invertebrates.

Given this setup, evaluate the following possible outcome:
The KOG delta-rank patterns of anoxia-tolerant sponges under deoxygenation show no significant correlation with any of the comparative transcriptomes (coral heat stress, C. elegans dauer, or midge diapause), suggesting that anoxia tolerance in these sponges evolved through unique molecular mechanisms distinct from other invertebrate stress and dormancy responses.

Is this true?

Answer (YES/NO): NO